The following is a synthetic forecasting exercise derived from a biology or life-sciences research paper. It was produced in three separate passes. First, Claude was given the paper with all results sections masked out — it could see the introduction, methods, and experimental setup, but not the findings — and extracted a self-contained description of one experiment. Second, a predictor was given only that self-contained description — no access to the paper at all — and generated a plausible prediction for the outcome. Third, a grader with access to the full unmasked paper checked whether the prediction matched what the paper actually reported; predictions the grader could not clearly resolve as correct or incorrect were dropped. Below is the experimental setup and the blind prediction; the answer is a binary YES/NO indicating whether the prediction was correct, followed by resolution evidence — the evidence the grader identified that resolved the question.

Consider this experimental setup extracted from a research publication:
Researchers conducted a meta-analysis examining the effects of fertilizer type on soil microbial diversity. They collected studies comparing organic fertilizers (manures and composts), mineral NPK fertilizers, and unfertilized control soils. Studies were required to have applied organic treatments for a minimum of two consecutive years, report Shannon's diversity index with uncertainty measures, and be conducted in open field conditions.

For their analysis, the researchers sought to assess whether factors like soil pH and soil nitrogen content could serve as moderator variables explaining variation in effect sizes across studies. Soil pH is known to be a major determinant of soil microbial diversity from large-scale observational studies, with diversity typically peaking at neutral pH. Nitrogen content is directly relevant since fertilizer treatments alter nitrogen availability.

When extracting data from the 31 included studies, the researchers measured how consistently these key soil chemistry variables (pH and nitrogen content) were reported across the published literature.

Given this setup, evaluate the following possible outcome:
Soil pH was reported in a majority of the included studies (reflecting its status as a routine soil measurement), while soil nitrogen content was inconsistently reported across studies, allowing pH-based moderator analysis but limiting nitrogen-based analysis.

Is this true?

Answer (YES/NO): NO